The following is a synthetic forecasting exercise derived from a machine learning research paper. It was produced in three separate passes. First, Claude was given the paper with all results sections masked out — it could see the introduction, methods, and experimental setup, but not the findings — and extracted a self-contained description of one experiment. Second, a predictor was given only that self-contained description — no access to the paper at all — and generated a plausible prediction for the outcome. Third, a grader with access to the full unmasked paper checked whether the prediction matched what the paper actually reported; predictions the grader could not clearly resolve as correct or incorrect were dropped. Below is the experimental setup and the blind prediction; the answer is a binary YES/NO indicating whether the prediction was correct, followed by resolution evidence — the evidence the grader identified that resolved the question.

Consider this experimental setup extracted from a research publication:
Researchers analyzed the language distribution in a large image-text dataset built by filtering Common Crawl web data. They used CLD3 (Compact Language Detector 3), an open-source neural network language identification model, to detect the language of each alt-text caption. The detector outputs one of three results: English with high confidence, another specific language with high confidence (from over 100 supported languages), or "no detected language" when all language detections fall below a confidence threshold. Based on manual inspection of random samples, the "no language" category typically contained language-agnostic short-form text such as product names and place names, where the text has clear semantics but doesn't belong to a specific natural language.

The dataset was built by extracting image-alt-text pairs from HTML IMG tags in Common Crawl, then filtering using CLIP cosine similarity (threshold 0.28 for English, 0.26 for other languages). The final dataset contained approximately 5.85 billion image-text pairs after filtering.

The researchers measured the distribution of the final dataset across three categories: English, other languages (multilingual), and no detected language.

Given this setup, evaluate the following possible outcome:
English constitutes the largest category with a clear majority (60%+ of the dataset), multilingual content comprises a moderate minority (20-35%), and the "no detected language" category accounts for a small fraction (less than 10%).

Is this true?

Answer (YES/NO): NO